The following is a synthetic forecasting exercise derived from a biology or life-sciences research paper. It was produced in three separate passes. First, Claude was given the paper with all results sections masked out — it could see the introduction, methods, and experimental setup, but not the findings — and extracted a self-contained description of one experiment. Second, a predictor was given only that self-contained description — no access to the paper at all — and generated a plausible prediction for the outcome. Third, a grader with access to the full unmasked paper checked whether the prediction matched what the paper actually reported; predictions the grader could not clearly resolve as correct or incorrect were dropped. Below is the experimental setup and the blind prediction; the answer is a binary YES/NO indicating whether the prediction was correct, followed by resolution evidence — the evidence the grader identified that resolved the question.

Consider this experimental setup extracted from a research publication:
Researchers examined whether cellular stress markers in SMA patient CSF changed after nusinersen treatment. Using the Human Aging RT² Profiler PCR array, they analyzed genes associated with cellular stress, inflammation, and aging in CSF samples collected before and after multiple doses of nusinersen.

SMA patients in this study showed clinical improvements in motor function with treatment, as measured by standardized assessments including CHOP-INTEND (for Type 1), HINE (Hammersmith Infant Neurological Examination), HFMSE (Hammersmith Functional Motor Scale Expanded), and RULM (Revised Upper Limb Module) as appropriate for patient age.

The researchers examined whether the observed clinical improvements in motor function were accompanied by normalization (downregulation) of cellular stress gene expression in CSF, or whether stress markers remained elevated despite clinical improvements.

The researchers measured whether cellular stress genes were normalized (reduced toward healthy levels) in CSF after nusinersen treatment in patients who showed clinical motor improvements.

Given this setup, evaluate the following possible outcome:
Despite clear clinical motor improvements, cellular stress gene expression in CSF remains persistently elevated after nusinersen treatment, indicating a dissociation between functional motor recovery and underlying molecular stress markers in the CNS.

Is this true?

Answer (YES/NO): YES